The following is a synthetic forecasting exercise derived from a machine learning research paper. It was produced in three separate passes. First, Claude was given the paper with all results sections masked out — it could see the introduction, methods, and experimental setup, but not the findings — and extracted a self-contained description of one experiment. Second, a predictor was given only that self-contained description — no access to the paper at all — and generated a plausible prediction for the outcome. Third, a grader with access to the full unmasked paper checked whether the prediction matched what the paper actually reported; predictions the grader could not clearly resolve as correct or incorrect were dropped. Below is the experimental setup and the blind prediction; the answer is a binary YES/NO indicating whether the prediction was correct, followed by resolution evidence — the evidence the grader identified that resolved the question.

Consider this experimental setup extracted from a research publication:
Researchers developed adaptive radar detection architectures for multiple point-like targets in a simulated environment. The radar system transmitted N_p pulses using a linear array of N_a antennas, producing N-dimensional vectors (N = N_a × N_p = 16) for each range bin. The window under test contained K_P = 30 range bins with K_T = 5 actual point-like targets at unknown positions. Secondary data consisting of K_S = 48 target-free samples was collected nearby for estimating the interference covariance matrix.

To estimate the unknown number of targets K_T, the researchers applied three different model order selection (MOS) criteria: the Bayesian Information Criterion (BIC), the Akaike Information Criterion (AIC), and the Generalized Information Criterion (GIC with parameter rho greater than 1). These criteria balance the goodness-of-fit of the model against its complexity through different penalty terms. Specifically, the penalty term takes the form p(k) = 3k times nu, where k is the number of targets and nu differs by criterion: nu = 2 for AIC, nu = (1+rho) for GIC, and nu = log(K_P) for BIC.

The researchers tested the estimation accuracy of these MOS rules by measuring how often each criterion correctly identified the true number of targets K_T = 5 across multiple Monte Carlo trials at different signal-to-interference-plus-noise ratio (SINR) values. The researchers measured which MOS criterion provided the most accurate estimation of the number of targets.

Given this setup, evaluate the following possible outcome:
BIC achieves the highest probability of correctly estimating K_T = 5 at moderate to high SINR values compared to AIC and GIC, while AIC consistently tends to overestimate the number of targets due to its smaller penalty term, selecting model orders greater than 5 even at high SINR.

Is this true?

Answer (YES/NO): NO